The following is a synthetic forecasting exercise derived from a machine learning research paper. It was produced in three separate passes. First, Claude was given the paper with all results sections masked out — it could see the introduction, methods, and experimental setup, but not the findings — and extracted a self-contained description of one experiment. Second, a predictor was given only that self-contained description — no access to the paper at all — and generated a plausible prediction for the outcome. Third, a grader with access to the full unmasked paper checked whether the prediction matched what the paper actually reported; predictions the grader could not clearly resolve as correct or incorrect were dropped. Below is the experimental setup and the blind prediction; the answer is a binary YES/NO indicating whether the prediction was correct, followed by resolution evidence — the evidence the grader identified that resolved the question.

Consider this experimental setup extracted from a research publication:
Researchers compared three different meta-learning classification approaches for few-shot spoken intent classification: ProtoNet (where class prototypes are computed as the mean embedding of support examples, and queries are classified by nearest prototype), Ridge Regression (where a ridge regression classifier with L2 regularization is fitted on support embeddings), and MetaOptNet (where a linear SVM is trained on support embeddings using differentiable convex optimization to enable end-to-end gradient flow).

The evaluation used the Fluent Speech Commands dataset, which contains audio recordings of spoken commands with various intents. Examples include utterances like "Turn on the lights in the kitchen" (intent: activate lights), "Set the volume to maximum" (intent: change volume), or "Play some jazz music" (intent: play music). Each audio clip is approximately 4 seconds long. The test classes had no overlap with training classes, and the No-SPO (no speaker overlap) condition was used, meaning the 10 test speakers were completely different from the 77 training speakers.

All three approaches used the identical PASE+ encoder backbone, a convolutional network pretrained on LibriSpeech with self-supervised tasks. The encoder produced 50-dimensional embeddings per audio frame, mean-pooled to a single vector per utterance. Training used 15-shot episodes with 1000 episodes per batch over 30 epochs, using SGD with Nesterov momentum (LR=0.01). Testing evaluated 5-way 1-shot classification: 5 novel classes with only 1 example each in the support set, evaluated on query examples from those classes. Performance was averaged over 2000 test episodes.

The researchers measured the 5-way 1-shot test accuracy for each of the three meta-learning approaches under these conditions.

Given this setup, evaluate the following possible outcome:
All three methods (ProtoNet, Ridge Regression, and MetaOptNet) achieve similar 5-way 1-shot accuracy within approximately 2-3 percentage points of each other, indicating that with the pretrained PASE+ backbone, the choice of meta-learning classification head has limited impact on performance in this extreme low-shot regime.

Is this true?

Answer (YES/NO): NO